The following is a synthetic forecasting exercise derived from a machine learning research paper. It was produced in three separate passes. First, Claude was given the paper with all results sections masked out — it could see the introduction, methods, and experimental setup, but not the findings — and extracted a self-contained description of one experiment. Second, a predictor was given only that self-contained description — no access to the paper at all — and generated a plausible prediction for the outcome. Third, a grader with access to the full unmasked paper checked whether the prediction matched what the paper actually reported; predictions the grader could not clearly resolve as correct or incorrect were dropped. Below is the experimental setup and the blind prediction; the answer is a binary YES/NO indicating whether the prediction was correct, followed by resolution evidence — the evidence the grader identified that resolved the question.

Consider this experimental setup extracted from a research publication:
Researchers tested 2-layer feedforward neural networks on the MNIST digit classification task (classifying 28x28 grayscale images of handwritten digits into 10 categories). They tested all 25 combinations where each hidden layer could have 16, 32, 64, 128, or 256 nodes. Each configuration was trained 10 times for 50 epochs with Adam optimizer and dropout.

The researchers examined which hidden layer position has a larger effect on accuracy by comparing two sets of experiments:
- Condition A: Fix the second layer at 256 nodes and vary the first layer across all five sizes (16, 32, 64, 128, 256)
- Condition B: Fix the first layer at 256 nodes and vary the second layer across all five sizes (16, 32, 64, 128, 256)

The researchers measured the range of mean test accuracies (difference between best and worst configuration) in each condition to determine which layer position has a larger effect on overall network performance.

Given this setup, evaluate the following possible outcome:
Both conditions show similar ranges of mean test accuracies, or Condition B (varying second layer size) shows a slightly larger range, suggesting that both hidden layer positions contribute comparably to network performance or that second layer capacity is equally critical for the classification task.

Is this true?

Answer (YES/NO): NO